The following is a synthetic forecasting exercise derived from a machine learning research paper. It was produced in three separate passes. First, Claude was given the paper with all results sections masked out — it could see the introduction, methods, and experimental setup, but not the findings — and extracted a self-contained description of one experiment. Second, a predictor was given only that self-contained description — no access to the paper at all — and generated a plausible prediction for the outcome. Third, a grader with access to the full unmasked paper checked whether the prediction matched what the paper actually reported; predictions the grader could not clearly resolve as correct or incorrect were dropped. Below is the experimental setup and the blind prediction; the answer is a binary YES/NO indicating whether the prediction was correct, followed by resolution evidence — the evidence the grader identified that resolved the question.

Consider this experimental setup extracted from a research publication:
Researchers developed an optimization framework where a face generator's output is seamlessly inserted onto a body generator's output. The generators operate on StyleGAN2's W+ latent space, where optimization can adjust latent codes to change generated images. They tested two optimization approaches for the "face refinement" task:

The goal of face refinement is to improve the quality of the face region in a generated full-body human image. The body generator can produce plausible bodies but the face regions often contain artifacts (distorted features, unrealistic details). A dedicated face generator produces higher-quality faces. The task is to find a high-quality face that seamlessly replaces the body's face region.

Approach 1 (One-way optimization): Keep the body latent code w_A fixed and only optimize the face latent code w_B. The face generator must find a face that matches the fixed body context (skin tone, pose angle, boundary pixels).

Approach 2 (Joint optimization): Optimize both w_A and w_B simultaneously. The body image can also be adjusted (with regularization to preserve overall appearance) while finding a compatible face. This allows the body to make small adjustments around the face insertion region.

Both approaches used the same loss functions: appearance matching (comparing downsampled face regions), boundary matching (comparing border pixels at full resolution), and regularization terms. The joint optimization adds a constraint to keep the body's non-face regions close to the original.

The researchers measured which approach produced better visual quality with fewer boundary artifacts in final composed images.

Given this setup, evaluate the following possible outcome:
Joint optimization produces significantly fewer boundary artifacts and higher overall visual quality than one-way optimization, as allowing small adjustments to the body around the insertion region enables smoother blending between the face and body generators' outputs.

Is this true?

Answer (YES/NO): YES